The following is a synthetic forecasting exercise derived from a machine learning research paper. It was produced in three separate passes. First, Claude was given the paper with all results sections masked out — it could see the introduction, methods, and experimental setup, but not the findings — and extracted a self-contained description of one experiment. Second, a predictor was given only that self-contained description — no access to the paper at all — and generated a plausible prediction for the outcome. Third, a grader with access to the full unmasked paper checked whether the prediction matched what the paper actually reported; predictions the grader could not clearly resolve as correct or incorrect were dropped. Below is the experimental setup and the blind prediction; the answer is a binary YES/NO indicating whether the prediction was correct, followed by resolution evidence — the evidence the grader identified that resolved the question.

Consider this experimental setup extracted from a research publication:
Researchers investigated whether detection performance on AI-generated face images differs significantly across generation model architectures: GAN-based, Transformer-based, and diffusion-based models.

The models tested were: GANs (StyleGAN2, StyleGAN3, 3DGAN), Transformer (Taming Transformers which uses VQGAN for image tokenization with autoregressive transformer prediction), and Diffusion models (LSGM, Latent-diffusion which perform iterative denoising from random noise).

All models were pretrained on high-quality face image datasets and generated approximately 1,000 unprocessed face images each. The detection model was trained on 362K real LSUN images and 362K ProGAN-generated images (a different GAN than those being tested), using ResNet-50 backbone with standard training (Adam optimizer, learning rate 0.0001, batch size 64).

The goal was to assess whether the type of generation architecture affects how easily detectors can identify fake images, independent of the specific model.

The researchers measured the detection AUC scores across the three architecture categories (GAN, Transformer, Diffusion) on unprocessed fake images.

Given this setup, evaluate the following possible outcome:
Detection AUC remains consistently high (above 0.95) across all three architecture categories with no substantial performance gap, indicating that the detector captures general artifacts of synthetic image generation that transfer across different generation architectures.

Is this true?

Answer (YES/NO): NO